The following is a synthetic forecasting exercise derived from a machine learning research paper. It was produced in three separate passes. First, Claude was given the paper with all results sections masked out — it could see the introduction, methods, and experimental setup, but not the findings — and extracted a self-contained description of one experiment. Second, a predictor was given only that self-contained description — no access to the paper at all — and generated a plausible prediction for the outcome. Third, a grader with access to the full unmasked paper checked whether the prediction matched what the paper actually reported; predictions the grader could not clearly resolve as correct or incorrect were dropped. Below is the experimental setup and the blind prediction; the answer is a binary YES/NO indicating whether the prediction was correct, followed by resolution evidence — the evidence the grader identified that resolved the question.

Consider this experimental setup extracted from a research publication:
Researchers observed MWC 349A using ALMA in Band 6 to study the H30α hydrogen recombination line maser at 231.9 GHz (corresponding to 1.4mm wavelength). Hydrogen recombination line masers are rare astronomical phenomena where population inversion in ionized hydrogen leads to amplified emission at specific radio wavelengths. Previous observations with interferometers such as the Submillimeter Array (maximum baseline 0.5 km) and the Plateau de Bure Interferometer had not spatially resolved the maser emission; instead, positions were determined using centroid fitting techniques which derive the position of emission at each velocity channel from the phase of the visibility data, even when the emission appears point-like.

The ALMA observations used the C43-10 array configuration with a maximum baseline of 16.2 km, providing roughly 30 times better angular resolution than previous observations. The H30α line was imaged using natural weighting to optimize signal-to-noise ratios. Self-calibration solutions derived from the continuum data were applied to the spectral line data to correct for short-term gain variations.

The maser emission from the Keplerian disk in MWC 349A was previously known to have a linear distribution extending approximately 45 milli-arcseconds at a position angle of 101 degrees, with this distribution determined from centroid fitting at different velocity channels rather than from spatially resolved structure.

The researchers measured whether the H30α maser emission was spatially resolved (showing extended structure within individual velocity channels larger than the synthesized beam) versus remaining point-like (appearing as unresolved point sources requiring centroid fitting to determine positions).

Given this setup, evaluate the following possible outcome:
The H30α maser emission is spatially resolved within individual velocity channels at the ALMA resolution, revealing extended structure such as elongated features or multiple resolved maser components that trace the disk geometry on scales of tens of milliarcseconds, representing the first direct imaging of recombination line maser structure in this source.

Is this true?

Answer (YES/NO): NO